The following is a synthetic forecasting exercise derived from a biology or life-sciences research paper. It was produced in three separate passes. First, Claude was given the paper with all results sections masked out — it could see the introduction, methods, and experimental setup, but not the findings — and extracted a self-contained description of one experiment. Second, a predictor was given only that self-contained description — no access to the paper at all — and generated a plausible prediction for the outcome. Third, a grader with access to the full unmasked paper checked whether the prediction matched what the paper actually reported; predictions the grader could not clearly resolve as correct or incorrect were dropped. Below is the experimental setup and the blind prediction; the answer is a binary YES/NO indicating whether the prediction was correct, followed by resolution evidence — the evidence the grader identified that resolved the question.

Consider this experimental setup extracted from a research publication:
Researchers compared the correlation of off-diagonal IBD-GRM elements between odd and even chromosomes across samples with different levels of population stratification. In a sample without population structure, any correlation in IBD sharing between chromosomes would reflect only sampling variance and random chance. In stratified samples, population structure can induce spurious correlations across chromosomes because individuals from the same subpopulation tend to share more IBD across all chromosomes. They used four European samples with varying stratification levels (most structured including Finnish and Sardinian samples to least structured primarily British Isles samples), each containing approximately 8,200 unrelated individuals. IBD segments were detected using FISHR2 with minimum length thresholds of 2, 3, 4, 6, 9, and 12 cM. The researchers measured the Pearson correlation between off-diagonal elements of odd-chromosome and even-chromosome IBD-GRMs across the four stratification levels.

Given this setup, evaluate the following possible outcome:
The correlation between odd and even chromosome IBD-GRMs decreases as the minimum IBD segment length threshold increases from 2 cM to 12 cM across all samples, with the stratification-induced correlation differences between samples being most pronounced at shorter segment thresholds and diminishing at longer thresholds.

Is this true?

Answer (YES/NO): NO